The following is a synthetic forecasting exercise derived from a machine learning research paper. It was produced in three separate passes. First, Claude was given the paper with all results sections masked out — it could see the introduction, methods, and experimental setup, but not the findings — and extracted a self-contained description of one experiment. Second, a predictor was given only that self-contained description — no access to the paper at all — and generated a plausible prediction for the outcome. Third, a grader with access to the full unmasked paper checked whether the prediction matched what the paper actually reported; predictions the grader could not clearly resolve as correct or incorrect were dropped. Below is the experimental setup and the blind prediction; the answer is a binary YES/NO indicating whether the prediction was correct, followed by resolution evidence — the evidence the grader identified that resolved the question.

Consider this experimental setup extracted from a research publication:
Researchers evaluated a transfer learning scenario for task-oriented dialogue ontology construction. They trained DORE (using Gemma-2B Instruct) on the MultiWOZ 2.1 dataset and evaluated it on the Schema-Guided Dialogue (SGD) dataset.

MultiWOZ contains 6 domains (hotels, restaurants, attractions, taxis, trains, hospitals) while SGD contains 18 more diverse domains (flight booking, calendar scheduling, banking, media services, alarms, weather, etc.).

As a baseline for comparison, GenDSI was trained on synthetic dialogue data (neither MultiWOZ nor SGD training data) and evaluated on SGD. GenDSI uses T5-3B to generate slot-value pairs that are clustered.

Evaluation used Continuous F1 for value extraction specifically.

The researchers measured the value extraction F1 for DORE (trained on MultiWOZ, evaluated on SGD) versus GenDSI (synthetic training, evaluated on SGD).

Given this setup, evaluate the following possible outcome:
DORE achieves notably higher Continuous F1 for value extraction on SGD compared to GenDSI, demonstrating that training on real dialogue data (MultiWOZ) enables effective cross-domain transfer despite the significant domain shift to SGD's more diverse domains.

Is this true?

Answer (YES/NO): YES